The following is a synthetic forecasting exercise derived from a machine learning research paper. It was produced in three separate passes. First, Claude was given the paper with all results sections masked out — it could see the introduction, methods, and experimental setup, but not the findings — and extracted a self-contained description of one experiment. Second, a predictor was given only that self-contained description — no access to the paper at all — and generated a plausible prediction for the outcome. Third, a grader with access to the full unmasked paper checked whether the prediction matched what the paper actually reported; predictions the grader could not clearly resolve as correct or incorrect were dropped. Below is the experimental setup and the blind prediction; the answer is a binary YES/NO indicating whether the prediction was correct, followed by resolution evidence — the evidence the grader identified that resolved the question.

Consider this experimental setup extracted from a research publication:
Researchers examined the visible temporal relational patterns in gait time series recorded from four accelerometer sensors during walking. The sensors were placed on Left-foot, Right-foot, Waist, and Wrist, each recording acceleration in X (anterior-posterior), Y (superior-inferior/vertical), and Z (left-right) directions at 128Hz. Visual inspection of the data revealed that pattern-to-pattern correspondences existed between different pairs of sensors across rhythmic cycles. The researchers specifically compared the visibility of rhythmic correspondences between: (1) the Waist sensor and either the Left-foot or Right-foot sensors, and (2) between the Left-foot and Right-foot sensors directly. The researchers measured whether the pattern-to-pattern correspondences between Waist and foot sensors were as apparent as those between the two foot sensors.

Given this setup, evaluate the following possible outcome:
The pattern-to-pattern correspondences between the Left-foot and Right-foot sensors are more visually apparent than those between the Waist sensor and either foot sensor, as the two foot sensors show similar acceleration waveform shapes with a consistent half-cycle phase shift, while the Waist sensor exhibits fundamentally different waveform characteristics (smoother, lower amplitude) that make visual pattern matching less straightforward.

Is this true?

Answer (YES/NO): YES